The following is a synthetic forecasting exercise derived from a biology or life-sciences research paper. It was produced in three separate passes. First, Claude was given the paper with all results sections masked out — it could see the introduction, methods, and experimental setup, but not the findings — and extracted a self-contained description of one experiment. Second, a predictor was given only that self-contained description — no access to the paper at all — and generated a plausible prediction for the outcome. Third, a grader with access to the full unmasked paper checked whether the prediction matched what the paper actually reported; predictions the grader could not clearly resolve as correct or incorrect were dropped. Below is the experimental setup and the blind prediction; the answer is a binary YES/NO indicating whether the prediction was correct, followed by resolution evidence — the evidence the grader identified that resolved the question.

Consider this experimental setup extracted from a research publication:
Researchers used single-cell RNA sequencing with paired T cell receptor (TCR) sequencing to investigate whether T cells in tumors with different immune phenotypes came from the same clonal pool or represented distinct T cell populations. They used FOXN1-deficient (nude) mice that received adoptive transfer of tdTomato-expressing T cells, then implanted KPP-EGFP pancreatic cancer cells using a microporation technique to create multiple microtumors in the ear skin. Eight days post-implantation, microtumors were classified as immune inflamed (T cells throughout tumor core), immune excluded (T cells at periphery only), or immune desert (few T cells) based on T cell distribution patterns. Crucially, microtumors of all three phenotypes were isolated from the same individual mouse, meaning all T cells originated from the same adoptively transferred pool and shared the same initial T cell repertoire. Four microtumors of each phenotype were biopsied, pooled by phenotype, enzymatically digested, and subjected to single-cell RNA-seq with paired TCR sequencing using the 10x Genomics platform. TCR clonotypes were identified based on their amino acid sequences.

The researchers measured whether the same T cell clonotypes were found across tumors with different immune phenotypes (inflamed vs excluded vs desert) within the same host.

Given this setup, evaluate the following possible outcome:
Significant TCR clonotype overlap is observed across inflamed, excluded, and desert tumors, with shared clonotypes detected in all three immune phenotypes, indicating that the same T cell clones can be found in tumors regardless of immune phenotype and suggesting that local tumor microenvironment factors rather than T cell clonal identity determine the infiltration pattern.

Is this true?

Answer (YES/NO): YES